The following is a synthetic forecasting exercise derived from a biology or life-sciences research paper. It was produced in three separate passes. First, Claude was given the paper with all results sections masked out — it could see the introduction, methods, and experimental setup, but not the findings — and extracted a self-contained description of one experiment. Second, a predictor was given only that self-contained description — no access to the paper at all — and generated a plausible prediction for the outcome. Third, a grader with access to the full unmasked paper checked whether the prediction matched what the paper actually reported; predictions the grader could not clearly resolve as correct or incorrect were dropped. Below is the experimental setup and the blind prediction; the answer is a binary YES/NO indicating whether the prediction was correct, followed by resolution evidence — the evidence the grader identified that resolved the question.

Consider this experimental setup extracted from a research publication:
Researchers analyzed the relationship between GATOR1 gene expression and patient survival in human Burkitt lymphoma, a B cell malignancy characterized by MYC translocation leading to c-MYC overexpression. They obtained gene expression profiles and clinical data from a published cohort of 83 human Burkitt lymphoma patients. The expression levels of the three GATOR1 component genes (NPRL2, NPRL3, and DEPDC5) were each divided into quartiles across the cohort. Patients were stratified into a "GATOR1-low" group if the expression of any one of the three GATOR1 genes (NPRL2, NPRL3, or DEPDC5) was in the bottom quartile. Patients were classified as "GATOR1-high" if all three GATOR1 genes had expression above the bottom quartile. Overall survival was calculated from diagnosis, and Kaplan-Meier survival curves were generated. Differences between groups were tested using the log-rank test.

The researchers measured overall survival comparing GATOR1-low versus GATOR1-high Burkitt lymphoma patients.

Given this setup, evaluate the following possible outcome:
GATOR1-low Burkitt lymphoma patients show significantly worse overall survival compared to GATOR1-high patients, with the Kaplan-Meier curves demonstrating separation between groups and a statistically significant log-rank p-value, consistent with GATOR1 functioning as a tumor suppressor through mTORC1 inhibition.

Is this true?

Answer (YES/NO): YES